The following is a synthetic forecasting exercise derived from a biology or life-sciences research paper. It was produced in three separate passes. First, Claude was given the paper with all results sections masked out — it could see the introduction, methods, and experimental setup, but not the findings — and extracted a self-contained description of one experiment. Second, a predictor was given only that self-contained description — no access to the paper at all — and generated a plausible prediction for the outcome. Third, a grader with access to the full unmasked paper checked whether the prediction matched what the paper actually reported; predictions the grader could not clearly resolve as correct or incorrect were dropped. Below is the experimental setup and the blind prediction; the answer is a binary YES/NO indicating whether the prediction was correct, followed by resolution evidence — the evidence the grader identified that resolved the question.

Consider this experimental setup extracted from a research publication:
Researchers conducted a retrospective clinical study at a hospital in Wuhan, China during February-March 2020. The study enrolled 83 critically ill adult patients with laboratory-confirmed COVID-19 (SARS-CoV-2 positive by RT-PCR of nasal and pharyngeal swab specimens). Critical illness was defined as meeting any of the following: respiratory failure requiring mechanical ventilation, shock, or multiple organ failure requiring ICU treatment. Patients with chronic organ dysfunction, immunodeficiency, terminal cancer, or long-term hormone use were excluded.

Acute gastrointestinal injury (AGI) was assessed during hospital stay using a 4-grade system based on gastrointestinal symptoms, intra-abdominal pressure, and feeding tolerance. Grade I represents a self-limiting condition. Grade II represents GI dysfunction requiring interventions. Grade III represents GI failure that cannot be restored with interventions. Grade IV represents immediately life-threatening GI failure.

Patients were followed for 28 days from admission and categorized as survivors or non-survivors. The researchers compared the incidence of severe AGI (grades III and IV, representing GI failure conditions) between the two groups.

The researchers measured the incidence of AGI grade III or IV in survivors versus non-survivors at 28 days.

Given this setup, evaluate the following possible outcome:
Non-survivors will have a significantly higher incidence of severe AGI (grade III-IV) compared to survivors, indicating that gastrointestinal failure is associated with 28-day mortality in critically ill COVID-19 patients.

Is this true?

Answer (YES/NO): YES